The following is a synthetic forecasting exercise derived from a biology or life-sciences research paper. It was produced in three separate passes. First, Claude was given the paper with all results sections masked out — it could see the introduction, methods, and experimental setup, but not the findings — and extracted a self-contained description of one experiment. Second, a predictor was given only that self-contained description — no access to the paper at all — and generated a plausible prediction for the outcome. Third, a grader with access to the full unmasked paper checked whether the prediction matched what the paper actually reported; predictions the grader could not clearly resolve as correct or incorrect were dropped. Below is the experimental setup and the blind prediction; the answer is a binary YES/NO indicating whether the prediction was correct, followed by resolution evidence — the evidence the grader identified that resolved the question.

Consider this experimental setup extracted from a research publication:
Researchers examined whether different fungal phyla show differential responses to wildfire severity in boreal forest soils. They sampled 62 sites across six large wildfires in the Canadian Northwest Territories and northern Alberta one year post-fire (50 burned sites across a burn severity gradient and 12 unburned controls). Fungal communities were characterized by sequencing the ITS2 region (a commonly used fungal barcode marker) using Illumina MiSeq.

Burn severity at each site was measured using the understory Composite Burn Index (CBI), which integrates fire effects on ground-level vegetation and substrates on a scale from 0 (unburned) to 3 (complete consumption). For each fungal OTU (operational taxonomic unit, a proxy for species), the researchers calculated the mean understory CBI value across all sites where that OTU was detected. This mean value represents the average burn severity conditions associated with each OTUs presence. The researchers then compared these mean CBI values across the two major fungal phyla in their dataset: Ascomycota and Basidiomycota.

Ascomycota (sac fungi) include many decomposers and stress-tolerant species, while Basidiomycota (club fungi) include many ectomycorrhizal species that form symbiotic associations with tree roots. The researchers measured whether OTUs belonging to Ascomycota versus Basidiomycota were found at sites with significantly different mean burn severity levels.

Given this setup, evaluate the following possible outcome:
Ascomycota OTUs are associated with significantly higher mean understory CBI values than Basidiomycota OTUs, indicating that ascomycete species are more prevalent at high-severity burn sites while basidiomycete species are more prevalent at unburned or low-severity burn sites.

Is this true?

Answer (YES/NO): NO